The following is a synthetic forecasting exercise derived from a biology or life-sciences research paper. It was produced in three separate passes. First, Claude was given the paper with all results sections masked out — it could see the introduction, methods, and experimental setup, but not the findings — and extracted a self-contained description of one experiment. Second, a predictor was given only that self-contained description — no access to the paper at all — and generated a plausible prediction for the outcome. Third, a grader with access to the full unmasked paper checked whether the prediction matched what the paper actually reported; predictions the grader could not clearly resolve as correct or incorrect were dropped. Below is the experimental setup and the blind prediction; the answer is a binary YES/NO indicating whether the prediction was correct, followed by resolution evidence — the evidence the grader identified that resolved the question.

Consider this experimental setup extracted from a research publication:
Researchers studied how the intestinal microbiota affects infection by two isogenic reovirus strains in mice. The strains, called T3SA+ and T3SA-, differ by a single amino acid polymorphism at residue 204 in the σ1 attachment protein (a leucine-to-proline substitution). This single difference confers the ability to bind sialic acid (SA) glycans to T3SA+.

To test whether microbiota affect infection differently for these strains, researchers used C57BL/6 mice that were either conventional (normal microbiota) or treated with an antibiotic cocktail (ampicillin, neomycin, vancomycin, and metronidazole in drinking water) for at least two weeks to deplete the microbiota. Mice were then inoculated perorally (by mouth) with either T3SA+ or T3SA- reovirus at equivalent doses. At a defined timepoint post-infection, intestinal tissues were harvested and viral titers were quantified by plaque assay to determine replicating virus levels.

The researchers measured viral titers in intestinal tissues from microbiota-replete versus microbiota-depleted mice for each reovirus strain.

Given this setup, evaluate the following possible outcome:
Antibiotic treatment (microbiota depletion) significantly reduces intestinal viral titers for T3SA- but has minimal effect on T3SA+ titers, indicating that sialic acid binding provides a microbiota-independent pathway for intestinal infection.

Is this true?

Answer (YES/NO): NO